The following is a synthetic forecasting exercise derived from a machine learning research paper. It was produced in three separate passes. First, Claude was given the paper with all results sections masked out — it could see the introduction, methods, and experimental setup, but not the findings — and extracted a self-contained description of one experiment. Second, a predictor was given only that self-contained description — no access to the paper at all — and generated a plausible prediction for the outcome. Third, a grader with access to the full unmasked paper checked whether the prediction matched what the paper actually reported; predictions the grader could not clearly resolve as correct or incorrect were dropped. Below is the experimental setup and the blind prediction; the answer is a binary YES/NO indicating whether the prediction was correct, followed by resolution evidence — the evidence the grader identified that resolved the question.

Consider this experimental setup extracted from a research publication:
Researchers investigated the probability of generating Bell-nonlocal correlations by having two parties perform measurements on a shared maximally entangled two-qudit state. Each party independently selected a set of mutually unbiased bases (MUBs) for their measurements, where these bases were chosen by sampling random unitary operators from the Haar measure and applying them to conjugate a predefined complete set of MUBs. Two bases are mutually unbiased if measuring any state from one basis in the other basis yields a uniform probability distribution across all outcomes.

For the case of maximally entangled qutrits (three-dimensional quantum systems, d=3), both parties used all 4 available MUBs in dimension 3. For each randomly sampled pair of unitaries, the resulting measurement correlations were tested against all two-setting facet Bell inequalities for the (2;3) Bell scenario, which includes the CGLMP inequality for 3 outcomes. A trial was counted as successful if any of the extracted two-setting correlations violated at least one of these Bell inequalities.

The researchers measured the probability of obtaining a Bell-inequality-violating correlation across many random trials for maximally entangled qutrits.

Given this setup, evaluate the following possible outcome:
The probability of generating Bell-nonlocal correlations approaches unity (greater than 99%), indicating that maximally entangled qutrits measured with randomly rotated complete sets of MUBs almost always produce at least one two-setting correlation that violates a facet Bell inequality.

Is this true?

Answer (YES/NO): YES